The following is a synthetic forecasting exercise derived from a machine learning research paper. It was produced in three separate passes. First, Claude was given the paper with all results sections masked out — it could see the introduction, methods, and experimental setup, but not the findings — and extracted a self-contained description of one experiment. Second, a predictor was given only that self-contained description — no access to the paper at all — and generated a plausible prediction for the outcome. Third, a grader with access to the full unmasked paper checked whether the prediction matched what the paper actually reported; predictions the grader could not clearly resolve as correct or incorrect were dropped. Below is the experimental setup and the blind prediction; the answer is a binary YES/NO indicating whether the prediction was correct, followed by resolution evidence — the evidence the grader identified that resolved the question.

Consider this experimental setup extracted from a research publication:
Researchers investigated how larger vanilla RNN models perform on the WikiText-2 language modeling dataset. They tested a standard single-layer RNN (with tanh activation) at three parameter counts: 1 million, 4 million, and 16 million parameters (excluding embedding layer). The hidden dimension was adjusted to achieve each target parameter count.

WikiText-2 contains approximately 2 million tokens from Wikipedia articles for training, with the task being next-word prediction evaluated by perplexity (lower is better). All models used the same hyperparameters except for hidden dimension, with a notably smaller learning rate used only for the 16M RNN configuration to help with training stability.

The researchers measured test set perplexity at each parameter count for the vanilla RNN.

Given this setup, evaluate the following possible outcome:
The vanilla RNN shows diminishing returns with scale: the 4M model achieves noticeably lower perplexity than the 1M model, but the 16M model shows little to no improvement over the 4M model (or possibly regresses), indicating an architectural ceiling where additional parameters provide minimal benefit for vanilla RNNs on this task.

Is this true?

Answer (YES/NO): NO